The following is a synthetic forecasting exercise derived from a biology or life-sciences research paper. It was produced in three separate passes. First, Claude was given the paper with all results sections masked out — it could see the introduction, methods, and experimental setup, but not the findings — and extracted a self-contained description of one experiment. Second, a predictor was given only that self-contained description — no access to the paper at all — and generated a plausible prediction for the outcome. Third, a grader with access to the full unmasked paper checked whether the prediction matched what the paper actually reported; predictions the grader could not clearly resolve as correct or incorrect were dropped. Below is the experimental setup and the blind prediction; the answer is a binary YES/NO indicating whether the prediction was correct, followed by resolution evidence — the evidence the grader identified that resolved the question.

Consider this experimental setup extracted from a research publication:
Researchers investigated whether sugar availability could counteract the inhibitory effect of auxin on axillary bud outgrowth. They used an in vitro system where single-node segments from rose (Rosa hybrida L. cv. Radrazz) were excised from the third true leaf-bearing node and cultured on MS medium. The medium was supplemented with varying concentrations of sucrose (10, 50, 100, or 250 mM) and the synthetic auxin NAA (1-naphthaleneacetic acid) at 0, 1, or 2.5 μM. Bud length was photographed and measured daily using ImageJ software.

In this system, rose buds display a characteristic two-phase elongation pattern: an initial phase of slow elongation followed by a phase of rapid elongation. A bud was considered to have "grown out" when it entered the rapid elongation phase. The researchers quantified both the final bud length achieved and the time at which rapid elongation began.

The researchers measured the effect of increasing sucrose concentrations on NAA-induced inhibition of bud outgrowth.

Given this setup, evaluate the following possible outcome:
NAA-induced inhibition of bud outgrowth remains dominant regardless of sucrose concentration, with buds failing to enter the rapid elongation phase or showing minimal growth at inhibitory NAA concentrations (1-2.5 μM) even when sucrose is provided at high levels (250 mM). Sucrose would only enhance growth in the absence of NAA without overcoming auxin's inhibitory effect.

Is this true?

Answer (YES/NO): NO